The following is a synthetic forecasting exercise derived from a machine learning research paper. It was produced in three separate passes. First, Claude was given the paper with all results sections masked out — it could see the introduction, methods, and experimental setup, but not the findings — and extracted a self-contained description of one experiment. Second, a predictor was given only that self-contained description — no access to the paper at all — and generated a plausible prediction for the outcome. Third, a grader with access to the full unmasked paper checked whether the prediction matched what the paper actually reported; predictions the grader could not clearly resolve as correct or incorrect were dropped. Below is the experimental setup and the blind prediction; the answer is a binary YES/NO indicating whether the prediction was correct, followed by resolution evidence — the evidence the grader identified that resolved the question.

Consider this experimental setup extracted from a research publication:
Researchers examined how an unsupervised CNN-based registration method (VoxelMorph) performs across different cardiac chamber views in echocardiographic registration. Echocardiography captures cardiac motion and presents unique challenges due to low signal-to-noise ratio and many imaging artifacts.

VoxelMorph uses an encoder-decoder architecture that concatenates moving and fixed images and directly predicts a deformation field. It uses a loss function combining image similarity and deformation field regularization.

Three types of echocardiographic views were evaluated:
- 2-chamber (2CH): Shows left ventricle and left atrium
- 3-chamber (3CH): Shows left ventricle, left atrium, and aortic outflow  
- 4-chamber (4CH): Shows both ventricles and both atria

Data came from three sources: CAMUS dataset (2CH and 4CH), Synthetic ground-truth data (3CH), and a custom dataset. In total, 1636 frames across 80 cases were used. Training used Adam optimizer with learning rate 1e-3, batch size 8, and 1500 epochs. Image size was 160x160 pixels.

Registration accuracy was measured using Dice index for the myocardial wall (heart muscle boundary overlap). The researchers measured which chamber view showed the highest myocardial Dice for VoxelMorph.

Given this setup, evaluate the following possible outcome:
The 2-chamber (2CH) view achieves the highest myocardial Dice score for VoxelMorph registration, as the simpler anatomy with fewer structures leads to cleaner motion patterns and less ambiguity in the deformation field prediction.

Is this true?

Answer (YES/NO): NO